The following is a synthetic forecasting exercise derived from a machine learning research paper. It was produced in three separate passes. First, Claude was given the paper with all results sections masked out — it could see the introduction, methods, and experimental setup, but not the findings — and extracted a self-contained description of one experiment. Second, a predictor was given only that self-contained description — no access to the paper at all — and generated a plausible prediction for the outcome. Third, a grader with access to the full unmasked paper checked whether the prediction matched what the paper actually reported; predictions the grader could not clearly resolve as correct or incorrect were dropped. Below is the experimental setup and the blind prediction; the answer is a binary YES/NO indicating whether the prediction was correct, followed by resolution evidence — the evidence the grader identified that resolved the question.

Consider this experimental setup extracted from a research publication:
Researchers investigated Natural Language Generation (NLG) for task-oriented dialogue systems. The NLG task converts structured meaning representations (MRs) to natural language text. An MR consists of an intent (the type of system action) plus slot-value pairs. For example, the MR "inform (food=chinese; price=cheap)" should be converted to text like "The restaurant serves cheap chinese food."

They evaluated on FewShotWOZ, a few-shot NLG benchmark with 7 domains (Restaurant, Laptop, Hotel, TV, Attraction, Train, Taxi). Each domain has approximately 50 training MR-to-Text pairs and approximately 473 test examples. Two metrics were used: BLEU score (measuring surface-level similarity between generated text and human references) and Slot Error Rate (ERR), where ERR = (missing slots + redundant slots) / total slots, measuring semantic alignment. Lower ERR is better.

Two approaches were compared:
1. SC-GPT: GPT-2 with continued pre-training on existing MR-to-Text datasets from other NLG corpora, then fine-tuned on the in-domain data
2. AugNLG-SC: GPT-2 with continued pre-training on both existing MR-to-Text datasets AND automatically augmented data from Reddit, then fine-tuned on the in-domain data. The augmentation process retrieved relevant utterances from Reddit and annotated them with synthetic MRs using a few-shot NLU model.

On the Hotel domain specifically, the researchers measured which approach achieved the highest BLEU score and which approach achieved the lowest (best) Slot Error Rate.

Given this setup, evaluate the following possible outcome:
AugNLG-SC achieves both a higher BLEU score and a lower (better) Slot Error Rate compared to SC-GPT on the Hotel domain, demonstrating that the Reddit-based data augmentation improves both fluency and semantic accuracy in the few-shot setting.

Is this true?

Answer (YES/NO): NO